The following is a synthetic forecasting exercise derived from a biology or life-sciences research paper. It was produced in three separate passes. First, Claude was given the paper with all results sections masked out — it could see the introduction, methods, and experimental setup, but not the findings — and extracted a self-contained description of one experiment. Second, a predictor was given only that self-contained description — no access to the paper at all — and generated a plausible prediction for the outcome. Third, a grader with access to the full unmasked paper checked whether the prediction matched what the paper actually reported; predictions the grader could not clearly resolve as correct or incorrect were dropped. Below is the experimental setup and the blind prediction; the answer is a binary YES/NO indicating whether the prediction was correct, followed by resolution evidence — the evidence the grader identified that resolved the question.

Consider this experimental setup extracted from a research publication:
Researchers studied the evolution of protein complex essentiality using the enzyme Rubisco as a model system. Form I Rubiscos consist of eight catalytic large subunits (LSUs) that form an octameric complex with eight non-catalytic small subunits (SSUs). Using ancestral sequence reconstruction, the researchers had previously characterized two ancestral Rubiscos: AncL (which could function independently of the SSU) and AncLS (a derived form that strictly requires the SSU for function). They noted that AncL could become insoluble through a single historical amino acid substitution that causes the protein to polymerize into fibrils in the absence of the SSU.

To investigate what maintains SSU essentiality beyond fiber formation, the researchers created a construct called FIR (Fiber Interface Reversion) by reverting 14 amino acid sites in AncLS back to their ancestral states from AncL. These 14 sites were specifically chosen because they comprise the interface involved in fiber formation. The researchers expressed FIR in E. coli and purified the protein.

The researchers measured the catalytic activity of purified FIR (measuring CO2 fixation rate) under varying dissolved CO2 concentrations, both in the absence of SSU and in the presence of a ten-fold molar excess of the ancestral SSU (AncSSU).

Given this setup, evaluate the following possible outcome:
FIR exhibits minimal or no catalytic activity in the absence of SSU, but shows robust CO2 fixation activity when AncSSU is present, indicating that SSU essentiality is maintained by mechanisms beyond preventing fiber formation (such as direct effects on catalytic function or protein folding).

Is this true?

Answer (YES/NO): YES